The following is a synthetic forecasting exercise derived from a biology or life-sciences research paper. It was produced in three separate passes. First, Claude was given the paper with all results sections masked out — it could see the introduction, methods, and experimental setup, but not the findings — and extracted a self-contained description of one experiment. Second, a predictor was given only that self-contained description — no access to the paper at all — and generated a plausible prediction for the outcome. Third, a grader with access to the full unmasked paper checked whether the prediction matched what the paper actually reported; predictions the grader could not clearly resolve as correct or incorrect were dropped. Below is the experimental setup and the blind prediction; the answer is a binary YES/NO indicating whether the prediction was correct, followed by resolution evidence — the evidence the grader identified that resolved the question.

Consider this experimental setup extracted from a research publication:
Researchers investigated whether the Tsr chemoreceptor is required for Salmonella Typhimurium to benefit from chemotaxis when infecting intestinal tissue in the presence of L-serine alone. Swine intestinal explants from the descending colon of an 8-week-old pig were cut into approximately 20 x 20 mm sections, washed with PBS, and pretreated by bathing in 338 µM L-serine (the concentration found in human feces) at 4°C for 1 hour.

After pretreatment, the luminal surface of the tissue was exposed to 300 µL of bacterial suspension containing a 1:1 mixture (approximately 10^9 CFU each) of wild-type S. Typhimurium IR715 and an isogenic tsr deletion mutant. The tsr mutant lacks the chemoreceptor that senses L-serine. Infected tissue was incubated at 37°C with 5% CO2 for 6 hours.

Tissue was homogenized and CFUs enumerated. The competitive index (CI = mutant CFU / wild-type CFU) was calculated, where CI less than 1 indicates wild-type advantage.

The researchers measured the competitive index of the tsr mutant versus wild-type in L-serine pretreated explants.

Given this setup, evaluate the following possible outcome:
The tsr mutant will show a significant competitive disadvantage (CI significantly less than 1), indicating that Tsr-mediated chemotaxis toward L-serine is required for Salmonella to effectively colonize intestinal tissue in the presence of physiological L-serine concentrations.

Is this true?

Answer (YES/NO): YES